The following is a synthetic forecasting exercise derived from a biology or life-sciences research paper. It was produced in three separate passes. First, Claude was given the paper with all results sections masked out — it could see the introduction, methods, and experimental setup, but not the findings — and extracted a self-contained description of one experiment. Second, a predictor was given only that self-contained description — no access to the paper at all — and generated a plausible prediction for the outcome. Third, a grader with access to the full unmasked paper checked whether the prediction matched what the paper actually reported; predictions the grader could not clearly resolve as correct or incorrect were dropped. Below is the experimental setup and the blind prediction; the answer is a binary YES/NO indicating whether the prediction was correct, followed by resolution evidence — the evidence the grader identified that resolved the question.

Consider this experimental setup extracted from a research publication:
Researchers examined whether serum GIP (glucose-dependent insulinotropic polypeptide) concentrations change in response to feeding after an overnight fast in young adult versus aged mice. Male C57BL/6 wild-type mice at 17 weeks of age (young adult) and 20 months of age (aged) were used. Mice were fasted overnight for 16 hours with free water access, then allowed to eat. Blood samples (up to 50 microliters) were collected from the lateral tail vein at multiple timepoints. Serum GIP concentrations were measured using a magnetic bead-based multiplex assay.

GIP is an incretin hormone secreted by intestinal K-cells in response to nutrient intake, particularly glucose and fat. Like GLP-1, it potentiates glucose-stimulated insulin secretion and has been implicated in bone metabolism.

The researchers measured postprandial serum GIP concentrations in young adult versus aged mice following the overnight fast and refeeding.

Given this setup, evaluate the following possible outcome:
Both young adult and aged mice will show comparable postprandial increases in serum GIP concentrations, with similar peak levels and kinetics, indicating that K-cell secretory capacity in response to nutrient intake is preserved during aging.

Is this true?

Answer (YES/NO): NO